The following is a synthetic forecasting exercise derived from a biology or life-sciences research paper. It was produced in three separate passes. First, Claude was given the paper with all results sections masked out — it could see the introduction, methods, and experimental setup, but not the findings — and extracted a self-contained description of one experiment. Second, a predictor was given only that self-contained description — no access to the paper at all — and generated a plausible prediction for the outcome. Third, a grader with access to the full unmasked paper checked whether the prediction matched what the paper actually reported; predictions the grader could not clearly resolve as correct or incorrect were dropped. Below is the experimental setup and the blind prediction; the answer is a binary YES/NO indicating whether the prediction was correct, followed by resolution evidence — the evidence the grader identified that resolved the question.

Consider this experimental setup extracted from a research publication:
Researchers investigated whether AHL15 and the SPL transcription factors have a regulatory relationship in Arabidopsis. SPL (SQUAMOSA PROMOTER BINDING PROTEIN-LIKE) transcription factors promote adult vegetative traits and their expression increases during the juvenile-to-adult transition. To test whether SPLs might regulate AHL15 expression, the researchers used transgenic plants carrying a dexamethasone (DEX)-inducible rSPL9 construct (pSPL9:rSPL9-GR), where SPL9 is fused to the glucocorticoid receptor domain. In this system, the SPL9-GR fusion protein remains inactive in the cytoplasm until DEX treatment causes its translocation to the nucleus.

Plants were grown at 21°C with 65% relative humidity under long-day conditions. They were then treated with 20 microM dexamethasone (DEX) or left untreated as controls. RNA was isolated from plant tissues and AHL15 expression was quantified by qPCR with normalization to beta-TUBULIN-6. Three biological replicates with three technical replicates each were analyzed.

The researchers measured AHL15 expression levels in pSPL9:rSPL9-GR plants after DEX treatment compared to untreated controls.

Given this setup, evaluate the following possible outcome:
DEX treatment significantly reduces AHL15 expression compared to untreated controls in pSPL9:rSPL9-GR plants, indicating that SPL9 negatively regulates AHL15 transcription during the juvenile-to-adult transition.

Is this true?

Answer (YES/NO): YES